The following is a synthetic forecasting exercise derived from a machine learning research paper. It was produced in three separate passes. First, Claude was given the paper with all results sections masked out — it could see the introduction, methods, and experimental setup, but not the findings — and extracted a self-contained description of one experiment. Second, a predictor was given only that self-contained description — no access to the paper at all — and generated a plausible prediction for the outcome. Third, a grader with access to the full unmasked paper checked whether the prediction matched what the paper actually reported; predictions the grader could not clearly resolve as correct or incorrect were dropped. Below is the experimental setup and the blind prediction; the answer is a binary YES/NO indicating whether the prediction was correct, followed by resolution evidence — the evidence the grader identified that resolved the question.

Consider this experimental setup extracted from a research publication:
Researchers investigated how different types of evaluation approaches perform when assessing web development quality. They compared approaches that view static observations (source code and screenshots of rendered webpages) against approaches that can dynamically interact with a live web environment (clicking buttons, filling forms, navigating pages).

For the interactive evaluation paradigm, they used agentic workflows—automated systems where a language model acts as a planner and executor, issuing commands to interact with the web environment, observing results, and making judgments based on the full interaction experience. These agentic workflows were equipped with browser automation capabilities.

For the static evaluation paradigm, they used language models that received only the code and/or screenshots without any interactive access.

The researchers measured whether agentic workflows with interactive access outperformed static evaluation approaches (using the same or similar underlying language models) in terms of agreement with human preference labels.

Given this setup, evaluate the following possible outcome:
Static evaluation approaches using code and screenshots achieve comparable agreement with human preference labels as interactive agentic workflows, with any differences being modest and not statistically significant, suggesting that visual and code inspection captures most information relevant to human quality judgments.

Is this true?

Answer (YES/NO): NO